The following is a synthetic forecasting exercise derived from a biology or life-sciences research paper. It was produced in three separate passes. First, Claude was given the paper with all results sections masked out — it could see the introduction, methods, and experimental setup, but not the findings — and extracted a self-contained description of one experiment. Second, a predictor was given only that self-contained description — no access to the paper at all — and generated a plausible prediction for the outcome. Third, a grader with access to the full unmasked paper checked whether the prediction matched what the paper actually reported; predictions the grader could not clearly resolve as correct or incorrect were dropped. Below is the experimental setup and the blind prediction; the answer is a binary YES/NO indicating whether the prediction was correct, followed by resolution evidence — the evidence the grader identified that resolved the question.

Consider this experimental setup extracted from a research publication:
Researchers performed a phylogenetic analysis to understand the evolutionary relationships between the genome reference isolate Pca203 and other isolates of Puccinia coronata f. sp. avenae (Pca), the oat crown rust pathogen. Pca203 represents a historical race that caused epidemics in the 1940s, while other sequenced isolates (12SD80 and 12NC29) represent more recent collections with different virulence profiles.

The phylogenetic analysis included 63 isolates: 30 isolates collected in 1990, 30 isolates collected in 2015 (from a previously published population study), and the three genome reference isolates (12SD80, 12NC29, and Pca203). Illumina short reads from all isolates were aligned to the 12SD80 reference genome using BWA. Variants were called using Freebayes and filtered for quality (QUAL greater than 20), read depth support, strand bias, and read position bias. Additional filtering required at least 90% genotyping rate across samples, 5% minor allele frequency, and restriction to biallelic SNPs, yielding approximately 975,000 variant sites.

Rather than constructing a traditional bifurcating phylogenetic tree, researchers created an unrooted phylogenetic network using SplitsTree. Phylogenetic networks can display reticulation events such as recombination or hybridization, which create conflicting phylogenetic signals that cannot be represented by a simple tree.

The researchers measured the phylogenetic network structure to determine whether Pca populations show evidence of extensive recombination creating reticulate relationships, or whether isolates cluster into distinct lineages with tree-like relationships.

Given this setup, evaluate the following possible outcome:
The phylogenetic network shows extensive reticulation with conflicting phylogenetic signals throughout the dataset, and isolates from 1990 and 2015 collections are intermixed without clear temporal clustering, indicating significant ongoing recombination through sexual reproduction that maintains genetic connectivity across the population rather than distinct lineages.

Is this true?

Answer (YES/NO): NO